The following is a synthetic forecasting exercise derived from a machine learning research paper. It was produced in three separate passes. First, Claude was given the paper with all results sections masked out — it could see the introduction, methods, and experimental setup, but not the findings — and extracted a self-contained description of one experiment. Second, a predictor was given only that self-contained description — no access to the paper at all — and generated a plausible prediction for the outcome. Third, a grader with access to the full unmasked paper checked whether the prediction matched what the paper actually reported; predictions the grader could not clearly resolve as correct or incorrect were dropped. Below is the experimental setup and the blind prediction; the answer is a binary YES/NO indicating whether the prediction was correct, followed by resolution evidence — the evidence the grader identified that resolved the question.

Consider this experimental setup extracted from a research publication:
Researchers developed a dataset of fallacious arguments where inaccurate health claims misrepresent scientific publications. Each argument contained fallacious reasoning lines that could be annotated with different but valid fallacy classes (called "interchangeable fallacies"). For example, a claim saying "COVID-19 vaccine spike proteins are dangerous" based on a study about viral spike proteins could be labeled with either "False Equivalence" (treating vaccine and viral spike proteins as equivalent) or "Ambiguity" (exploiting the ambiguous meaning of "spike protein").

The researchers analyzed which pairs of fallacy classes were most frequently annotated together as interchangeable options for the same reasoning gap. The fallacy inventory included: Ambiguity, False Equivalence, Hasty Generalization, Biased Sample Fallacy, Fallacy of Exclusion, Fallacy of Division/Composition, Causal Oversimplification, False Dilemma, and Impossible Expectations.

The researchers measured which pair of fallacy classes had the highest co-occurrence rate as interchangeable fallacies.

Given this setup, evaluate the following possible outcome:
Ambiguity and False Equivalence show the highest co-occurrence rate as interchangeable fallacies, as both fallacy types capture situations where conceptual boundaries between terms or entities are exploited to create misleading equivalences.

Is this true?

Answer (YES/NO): YES